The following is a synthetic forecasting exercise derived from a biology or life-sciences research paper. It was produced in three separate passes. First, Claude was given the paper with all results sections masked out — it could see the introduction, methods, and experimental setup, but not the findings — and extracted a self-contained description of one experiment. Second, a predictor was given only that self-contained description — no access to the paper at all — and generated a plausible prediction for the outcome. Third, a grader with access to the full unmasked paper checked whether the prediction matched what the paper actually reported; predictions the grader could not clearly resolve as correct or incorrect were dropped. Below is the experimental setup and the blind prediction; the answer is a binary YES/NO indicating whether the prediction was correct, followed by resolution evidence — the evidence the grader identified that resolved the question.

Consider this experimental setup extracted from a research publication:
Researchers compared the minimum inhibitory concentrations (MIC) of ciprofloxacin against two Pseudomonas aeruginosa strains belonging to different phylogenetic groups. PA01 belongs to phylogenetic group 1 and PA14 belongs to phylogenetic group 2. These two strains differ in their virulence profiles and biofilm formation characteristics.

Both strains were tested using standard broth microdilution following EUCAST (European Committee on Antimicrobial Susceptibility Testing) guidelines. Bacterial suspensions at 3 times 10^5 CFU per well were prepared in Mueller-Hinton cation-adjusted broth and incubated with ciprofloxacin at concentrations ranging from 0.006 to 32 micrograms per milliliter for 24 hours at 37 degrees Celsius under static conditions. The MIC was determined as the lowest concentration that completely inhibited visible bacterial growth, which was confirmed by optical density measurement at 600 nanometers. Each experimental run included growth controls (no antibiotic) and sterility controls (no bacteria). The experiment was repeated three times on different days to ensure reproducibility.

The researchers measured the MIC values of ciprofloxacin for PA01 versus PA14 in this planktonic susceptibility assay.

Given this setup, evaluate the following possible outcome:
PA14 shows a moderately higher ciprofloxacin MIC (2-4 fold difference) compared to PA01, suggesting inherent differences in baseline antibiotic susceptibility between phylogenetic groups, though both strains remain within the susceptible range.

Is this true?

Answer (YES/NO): NO